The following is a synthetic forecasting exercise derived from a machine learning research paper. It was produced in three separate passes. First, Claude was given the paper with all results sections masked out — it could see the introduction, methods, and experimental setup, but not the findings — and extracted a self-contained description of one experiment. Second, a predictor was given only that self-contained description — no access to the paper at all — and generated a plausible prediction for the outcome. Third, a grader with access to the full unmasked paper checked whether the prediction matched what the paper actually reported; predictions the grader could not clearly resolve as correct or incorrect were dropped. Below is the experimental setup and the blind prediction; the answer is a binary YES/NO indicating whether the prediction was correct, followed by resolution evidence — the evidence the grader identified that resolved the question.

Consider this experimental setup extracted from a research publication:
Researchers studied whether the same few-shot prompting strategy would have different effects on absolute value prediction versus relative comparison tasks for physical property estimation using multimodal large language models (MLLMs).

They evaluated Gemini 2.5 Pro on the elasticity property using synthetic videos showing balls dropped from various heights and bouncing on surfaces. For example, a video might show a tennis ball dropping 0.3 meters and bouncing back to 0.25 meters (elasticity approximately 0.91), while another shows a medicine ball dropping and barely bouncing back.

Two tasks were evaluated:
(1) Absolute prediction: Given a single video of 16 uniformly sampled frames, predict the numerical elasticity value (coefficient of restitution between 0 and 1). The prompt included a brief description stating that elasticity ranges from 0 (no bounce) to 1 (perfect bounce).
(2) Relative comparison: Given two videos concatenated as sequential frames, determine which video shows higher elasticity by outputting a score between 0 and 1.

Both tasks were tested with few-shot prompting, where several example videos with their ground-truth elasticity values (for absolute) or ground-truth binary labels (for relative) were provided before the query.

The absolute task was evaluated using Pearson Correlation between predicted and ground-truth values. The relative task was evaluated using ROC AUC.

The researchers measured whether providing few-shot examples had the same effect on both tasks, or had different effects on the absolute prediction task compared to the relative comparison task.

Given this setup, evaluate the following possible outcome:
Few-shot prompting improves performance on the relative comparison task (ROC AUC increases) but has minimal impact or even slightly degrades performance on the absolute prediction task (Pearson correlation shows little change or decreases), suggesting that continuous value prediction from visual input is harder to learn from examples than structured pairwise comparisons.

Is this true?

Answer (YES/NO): NO